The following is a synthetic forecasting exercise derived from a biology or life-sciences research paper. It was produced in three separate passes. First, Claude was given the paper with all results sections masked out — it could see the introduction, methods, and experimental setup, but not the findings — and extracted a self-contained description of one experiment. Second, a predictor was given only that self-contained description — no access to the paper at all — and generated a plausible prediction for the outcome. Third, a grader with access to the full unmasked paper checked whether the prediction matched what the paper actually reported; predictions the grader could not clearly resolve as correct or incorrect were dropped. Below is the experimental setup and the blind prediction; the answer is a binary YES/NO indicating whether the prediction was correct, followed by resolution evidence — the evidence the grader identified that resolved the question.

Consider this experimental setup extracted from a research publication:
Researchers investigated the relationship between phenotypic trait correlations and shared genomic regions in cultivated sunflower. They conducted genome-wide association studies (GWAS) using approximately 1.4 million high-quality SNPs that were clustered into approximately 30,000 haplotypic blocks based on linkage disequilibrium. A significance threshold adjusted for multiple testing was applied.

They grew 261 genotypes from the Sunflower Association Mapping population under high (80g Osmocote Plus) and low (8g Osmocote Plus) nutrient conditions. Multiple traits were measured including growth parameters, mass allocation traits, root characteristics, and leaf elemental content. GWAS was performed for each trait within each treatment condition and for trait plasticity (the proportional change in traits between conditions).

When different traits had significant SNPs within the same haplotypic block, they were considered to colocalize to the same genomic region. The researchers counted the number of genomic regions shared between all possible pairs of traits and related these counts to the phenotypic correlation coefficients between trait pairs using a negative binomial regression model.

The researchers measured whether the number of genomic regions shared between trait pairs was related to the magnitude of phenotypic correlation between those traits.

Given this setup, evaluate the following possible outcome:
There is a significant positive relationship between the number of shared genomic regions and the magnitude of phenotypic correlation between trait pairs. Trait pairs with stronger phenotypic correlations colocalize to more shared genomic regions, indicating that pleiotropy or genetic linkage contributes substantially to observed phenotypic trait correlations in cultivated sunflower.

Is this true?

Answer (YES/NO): YES